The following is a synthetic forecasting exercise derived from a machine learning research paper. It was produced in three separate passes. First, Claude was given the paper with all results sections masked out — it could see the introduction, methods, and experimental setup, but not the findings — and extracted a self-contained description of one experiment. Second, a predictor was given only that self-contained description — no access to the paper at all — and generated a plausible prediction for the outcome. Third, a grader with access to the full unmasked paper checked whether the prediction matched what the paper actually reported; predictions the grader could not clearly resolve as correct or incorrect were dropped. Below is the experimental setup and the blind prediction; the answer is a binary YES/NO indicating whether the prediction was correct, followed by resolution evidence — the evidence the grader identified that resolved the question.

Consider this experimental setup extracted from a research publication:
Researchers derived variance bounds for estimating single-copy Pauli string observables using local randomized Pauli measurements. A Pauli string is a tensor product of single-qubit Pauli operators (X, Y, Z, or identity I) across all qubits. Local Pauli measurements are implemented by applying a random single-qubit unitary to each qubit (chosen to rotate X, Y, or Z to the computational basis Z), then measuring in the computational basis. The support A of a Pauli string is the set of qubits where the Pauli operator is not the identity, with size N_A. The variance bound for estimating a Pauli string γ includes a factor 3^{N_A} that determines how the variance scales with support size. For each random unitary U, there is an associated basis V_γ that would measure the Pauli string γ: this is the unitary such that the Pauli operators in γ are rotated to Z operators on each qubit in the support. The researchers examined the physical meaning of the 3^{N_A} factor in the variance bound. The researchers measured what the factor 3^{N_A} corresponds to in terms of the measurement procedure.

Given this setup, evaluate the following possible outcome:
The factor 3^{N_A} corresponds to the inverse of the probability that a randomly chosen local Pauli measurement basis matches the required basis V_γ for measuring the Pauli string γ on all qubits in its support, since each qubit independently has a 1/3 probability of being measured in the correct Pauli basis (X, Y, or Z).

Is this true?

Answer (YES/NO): YES